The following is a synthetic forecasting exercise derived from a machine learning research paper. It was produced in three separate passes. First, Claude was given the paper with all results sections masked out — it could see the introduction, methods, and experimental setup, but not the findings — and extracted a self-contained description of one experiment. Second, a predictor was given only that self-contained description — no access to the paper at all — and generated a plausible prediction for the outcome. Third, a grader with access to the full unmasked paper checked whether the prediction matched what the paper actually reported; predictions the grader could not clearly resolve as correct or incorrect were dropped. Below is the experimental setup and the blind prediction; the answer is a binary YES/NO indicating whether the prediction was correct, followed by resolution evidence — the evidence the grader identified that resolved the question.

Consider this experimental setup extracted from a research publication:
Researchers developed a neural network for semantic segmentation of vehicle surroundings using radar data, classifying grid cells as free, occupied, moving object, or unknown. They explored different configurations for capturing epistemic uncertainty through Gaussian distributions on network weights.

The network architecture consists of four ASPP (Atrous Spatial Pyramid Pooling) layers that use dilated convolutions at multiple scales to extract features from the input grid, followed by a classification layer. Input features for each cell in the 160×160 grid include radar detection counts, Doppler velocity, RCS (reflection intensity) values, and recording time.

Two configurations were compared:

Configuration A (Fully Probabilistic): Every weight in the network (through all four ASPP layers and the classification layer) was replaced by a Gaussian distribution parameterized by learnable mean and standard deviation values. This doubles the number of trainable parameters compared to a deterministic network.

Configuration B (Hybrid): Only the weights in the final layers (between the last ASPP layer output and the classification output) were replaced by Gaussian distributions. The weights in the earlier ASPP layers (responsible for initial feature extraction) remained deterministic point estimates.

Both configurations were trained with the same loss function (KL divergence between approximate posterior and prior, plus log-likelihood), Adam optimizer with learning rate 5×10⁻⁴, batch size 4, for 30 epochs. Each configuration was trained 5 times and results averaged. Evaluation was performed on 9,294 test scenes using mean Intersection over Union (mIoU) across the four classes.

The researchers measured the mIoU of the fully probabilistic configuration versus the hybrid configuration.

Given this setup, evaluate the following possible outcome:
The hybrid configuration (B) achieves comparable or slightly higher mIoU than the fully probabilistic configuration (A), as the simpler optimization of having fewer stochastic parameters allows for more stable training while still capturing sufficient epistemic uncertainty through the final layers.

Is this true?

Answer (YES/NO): NO